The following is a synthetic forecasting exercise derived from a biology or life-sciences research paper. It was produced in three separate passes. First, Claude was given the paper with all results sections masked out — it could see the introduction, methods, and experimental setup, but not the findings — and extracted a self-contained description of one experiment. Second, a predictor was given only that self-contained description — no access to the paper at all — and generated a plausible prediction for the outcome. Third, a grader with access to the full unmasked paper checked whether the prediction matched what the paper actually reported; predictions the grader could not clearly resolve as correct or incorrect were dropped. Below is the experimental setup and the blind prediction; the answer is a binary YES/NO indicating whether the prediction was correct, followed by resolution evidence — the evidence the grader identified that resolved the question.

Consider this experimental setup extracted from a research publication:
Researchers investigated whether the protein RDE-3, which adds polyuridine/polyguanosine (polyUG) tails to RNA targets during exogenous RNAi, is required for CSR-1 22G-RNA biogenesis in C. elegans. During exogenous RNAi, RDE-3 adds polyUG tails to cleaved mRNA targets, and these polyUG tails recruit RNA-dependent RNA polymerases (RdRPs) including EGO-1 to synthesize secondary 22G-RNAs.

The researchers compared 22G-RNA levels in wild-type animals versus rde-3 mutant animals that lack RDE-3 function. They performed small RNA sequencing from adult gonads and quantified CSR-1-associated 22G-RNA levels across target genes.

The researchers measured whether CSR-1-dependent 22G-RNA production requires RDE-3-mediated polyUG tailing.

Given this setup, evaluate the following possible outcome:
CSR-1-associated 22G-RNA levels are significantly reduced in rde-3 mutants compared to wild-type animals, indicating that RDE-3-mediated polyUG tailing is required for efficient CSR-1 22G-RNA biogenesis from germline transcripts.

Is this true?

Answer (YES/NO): NO